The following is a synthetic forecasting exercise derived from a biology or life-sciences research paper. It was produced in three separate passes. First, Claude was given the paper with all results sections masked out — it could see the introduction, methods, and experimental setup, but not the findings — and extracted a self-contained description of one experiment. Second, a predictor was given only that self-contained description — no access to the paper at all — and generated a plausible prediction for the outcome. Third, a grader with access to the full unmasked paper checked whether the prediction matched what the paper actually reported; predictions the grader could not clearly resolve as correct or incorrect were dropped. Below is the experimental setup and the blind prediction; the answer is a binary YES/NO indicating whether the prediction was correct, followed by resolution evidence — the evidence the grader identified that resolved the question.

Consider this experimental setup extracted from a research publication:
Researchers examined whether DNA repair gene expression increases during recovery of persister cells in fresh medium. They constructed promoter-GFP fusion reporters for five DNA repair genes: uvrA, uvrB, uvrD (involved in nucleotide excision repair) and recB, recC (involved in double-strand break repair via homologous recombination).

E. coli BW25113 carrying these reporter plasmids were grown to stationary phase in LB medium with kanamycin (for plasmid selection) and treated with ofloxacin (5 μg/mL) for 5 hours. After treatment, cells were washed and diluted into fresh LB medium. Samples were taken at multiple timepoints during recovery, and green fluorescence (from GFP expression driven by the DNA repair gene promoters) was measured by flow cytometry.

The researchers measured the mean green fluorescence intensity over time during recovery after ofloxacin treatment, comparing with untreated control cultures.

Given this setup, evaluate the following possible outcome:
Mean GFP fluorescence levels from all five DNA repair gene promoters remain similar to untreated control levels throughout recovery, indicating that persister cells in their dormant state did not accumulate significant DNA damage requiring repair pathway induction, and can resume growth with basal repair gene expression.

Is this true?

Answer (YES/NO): NO